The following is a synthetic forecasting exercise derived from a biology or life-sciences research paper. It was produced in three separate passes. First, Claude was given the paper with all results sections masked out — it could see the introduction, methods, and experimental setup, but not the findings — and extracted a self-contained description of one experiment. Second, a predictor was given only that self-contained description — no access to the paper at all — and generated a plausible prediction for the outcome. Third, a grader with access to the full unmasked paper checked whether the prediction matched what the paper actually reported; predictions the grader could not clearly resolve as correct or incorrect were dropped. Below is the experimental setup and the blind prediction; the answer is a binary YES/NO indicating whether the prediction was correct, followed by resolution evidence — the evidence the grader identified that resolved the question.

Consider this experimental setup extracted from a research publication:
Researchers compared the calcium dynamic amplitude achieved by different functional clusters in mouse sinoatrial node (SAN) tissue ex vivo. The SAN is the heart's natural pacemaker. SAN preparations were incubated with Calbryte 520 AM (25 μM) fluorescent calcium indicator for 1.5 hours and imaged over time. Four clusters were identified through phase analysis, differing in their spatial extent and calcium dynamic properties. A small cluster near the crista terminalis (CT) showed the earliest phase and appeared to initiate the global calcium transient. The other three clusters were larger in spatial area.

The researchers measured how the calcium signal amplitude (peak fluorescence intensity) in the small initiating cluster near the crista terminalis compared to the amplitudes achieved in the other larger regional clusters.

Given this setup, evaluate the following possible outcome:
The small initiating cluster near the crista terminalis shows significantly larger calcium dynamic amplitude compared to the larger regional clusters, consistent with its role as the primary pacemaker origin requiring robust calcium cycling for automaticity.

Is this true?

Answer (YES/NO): NO